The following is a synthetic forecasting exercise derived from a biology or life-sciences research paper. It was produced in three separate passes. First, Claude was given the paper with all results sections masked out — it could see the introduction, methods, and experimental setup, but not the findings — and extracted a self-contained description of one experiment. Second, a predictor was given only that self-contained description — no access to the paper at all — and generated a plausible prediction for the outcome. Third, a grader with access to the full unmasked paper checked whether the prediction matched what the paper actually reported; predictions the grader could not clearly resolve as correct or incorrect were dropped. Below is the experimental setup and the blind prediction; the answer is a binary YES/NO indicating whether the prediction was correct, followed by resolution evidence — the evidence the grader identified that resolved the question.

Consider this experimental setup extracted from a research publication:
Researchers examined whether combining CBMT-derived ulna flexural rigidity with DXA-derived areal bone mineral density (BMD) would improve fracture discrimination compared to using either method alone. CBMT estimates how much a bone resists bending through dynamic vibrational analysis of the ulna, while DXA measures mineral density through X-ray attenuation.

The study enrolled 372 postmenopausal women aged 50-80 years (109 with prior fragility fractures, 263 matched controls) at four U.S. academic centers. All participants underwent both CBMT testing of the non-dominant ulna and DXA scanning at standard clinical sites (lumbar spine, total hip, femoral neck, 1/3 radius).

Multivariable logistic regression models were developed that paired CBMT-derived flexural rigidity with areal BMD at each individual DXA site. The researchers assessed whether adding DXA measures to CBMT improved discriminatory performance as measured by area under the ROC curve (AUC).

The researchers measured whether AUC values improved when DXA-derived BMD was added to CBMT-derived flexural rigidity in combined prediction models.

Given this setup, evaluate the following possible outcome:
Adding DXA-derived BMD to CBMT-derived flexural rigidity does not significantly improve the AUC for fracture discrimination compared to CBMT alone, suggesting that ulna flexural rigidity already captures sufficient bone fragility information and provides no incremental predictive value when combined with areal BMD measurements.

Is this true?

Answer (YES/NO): YES